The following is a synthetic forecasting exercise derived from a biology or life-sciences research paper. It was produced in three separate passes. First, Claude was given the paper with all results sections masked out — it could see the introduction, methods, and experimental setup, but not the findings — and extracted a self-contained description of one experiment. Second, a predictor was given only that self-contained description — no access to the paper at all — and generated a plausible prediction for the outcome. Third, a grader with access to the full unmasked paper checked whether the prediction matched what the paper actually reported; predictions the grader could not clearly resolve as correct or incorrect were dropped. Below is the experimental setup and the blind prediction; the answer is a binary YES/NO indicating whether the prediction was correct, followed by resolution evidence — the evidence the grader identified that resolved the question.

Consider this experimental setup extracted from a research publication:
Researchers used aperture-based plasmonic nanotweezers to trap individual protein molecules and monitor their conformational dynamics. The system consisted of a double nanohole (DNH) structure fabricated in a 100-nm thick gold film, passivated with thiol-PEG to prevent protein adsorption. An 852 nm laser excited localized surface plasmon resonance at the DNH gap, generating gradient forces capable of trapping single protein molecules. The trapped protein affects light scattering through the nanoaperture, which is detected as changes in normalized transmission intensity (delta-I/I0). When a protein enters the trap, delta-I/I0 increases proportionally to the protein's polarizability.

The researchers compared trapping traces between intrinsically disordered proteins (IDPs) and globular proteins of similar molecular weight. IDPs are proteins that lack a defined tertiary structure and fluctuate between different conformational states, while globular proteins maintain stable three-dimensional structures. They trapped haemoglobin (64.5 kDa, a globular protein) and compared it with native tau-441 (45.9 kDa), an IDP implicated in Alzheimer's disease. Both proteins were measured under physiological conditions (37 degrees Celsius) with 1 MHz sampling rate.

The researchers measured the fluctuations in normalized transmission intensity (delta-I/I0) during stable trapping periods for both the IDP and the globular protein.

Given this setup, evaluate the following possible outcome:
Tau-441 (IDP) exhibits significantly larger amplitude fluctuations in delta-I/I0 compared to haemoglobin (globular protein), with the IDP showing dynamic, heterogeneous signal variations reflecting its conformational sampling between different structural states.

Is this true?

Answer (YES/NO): YES